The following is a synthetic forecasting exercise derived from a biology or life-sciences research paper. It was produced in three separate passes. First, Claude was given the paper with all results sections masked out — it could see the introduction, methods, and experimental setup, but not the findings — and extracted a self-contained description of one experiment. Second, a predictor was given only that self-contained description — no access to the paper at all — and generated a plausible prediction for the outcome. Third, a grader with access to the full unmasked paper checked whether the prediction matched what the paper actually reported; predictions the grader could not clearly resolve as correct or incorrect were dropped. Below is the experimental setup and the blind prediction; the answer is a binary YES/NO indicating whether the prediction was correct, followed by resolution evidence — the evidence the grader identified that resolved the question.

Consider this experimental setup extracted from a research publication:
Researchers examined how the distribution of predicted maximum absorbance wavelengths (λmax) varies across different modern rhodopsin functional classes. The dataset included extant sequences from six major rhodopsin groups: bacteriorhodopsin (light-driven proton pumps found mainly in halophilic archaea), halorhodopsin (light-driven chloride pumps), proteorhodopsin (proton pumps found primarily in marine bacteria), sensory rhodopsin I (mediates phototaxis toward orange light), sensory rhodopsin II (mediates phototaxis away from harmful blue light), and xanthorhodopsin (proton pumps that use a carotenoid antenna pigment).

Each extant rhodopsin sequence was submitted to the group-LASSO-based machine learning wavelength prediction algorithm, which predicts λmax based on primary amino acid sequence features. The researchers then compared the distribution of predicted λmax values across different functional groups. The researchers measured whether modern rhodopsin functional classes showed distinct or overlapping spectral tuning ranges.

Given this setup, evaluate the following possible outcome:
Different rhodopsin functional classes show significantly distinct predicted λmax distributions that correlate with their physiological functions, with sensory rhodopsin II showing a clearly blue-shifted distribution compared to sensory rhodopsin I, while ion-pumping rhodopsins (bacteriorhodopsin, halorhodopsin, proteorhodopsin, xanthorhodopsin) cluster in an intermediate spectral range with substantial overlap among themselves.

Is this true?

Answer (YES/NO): NO